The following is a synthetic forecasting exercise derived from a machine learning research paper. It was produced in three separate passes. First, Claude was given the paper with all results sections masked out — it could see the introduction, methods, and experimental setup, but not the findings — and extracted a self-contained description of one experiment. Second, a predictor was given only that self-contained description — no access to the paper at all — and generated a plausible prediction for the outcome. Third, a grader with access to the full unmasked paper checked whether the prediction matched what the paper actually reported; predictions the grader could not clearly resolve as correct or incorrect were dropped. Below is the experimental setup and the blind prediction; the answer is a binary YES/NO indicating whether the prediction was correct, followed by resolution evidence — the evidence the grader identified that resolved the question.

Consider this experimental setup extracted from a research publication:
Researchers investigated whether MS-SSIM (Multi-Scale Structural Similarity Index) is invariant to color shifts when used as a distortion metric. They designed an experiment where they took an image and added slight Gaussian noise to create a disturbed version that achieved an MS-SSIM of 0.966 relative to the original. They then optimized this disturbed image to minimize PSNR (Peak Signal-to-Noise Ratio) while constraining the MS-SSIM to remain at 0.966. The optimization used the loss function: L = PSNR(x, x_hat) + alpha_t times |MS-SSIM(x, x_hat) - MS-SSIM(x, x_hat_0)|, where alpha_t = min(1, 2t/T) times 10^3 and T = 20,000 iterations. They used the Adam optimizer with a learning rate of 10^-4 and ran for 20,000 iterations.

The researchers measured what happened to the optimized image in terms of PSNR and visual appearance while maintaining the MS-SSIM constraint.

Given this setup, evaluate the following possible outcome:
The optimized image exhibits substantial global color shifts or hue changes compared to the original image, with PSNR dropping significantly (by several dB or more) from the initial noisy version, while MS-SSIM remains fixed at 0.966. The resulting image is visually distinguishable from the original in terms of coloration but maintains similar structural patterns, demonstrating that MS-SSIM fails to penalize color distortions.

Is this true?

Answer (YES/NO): YES